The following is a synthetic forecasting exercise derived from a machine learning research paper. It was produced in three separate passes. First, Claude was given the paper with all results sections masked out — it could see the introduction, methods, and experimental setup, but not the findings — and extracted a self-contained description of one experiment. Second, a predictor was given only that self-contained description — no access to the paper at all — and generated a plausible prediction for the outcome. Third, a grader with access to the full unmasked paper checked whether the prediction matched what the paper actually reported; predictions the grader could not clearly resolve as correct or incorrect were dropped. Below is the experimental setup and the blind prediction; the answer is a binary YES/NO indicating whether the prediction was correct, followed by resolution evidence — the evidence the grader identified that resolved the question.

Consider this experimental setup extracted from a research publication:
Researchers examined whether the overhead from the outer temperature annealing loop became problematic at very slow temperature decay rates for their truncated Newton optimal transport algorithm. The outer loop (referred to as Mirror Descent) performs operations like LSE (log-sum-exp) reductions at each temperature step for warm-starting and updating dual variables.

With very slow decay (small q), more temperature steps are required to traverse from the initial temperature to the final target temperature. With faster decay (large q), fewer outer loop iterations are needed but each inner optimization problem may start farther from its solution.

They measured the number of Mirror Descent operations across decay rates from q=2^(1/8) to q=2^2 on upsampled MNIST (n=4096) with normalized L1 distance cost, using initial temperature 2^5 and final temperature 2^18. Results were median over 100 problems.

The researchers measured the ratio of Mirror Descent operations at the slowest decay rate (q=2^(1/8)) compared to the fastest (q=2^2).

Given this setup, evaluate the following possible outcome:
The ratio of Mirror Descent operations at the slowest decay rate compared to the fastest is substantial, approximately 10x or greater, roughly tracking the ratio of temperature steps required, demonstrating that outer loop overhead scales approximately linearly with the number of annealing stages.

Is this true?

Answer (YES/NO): YES